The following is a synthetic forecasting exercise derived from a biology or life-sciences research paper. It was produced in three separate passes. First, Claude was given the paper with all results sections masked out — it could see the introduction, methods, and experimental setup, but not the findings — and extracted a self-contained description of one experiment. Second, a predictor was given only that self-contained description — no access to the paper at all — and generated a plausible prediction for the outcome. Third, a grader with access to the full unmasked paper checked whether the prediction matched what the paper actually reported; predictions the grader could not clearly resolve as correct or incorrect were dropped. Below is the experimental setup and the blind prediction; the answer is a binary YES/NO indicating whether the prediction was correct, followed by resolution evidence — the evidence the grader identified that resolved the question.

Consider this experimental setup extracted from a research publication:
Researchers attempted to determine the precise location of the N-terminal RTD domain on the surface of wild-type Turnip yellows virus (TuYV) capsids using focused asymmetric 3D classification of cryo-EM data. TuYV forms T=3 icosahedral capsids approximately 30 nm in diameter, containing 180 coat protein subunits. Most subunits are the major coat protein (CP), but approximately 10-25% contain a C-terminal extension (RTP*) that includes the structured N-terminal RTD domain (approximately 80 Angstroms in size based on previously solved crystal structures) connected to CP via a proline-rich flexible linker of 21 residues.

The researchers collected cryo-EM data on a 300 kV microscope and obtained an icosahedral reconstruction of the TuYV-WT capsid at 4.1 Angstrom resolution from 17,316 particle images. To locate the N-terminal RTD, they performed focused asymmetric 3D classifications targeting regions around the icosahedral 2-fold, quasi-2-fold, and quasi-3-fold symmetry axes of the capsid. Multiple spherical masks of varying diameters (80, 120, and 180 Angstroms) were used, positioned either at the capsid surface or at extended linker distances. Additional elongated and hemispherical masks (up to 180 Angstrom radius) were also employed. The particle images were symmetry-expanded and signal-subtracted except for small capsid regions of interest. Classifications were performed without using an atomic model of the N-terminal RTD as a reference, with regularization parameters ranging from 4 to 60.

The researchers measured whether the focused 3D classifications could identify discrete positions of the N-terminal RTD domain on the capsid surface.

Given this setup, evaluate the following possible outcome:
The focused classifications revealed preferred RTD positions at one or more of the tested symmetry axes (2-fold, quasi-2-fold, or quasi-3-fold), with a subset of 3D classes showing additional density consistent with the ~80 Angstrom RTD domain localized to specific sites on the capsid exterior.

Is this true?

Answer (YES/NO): NO